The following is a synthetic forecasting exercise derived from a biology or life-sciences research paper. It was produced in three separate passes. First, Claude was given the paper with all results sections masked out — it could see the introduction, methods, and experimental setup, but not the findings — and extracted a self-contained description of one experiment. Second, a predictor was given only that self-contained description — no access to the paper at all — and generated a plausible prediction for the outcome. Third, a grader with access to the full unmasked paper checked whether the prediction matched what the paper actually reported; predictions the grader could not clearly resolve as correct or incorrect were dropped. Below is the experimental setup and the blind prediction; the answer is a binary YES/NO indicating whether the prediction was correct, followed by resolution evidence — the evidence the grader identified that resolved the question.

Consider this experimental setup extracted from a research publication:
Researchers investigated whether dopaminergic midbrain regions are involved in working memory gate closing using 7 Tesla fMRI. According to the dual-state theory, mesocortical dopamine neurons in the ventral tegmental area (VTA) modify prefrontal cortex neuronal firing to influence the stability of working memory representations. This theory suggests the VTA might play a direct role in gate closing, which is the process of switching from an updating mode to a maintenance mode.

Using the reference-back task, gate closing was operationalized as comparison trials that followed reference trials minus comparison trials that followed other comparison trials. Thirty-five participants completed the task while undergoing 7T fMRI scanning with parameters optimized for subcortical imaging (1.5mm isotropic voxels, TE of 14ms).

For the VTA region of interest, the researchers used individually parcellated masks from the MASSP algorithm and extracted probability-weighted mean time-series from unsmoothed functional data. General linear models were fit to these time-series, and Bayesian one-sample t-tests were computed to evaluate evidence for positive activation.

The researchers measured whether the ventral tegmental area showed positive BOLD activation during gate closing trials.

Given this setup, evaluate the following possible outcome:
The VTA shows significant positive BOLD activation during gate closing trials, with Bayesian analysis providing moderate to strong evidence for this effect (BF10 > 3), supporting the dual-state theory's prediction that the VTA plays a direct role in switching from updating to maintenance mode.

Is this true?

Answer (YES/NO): NO